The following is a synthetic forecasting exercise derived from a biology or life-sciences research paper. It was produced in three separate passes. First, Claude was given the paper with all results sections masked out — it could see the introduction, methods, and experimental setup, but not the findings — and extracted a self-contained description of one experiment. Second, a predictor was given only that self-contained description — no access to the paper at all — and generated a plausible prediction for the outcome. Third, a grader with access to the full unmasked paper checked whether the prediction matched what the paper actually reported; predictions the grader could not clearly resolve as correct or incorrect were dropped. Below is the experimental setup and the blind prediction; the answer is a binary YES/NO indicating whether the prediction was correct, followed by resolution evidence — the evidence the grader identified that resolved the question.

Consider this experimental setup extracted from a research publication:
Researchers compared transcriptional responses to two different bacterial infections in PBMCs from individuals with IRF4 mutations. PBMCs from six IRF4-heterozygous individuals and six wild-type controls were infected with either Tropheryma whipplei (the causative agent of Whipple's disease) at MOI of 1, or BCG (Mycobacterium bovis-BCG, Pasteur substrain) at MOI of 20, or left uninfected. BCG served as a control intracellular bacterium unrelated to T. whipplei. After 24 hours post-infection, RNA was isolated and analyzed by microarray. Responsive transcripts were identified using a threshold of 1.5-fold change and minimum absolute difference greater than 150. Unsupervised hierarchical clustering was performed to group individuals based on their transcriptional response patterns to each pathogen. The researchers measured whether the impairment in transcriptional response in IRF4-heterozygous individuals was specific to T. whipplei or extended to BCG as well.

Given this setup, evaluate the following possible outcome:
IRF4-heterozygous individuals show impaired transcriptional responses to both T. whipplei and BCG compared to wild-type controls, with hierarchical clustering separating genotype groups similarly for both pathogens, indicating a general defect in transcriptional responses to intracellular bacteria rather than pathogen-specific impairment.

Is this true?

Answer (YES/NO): YES